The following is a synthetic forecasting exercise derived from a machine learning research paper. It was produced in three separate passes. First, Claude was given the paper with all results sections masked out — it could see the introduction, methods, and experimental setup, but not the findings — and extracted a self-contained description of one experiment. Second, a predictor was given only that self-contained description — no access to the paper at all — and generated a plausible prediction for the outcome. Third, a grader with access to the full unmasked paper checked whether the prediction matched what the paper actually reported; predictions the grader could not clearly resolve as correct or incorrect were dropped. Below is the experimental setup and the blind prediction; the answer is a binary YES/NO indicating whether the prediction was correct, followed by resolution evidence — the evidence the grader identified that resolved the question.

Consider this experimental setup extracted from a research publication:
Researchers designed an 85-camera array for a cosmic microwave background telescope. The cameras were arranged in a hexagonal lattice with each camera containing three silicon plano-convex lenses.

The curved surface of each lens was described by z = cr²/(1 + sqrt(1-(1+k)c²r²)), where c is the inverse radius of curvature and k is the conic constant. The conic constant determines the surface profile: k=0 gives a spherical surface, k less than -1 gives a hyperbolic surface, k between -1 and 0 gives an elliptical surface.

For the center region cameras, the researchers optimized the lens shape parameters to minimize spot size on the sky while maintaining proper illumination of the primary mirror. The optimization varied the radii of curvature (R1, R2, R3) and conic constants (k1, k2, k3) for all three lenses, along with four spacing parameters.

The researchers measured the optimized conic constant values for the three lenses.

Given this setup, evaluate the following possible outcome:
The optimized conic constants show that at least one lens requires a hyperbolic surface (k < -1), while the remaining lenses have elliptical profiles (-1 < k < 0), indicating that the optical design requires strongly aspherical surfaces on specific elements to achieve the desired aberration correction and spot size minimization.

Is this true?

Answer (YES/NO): NO